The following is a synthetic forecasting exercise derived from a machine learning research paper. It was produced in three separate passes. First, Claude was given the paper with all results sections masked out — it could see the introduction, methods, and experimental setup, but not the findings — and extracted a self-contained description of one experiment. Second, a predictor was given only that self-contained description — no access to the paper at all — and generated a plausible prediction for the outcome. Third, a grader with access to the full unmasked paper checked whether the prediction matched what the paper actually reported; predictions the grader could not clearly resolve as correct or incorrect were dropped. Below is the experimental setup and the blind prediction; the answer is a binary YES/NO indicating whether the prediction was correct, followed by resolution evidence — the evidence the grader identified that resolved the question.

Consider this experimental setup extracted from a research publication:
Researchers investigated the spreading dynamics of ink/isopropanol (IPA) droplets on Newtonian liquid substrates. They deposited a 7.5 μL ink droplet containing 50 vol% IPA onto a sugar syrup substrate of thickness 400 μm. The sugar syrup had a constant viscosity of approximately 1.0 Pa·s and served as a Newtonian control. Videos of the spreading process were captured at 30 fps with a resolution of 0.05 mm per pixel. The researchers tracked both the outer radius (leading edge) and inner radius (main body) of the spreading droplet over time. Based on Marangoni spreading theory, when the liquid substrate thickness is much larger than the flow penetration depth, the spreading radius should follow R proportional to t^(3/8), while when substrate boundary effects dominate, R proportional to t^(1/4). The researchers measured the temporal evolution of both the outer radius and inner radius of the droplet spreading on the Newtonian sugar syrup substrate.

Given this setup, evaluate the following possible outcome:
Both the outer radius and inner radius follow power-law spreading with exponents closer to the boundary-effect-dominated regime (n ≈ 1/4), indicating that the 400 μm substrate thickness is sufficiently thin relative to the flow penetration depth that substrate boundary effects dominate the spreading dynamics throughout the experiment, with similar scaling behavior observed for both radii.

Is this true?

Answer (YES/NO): NO